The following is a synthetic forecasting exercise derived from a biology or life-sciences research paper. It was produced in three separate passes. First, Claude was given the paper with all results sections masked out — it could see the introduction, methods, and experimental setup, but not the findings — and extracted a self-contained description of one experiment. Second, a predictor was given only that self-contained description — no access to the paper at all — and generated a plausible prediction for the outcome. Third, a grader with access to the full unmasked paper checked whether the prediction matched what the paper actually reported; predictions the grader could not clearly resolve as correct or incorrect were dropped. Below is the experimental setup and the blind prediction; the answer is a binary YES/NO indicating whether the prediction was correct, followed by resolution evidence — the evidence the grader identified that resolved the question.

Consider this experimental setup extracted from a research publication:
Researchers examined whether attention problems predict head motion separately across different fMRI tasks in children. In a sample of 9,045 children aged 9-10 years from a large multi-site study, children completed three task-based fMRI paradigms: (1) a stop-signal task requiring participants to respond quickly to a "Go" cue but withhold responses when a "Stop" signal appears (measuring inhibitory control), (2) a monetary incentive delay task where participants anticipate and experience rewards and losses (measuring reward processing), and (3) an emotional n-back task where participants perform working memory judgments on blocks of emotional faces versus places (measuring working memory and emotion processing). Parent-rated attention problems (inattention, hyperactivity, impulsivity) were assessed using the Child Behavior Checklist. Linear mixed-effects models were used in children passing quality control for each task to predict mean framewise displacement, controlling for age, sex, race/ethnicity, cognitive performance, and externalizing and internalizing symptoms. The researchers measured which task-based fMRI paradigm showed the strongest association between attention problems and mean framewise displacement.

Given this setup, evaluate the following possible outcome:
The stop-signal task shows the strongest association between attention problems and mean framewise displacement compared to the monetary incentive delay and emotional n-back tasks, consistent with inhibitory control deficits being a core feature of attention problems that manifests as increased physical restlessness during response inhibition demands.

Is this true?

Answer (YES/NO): NO